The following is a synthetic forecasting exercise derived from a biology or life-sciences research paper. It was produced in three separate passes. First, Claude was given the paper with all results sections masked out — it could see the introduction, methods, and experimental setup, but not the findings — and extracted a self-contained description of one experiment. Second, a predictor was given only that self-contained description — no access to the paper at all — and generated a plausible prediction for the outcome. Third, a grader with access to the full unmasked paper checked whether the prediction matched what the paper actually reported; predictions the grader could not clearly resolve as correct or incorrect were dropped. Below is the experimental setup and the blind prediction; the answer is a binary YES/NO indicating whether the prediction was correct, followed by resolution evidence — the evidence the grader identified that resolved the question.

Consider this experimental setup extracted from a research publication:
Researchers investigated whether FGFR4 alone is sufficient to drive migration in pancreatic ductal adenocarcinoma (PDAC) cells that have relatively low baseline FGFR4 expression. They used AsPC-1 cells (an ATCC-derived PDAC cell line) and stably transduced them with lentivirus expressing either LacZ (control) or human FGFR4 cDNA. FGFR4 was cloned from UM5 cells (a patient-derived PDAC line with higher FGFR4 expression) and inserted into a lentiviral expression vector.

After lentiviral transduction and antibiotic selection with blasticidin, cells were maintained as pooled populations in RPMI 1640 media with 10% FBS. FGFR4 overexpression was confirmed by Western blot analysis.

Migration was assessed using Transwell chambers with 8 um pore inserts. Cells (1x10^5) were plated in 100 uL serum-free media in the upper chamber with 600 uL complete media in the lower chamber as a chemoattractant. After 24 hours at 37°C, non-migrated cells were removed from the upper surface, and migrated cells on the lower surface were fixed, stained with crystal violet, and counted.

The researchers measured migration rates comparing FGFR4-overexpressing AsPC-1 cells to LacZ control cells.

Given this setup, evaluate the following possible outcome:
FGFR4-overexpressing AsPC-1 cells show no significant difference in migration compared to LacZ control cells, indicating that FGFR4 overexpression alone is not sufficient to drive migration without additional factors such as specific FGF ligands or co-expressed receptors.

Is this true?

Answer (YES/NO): NO